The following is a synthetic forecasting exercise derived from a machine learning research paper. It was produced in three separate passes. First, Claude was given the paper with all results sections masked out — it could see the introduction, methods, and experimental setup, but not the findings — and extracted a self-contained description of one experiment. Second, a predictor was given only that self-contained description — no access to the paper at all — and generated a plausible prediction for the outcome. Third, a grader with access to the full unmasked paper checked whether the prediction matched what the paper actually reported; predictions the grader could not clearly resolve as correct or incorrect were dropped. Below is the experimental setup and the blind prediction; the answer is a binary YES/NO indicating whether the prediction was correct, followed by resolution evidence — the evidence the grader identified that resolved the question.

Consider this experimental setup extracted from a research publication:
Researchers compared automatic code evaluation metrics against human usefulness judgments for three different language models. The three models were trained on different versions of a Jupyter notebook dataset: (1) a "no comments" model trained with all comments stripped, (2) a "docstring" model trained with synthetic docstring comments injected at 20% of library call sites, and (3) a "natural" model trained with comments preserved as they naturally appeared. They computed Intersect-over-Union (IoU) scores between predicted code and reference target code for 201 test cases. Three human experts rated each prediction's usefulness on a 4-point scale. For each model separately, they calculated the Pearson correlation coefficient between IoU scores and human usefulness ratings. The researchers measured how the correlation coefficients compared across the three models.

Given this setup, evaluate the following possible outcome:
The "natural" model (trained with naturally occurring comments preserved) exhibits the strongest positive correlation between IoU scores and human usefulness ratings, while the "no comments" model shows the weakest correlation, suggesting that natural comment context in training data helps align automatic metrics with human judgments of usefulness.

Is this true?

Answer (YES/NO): NO